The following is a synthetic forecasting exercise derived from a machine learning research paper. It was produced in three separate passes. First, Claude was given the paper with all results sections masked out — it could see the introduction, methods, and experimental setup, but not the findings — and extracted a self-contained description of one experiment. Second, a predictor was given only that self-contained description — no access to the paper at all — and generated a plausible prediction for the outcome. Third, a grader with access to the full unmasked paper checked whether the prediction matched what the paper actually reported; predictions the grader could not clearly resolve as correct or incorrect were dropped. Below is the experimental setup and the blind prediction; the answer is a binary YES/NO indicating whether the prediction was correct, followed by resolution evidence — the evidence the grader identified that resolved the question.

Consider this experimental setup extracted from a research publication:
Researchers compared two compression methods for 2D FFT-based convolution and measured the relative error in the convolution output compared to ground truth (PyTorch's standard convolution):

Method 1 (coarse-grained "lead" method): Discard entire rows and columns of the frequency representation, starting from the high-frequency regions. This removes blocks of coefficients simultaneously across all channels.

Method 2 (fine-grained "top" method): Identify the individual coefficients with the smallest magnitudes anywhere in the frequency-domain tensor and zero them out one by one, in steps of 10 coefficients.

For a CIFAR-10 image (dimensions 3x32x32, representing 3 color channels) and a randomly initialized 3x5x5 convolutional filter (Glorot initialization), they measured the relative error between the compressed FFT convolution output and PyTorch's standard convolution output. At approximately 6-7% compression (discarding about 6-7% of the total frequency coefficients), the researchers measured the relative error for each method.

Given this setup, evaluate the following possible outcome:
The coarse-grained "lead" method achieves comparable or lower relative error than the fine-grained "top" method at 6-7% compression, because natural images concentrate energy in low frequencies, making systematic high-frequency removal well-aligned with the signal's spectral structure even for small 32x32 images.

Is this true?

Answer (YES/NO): NO